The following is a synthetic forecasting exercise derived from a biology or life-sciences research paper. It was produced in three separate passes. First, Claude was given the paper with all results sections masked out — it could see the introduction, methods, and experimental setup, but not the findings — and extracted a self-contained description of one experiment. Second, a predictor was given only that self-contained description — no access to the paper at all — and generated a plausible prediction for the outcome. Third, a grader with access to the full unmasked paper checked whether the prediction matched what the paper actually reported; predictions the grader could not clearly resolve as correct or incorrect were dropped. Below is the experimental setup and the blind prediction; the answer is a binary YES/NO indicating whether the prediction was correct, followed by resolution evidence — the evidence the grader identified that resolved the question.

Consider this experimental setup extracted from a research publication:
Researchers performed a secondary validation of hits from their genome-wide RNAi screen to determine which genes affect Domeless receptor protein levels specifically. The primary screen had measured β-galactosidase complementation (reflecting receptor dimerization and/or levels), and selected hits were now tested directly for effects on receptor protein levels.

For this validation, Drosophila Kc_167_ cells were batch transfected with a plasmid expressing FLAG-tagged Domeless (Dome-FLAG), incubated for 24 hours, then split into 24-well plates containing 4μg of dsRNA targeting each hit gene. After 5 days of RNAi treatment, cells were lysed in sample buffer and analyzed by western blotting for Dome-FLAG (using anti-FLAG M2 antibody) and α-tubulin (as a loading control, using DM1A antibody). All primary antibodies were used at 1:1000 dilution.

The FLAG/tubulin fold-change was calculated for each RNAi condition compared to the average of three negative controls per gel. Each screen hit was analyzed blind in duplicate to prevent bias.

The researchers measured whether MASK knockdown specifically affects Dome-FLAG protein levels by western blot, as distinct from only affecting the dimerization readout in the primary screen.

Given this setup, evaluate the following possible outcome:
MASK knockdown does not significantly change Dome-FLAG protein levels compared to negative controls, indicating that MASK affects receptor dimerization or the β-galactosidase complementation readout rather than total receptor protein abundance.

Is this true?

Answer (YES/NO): NO